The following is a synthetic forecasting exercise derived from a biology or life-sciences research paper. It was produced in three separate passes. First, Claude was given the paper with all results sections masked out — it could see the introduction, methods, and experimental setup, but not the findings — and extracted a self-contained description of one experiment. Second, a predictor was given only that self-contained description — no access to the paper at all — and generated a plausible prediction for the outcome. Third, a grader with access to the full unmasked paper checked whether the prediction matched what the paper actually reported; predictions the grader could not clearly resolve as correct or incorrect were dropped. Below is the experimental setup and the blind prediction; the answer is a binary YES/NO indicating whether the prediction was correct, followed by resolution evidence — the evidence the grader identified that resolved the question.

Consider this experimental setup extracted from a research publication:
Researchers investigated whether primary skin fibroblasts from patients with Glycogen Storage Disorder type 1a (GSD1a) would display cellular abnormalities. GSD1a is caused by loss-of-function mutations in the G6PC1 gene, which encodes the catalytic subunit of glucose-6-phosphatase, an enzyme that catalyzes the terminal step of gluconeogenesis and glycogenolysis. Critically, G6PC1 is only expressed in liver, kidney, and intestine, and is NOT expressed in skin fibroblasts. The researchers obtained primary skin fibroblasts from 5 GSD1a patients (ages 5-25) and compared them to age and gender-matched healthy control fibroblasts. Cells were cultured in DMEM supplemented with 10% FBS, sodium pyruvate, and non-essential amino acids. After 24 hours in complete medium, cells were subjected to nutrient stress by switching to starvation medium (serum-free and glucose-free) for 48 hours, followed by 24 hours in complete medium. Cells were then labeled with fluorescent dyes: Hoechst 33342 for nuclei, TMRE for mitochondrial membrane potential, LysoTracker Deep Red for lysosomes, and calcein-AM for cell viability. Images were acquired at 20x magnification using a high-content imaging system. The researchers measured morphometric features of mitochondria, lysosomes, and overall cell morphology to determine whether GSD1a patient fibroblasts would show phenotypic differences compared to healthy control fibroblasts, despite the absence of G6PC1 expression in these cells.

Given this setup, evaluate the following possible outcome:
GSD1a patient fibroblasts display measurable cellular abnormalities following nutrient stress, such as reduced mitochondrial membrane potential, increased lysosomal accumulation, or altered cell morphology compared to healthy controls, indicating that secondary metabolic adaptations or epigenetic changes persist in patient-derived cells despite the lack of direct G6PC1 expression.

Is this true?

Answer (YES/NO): NO